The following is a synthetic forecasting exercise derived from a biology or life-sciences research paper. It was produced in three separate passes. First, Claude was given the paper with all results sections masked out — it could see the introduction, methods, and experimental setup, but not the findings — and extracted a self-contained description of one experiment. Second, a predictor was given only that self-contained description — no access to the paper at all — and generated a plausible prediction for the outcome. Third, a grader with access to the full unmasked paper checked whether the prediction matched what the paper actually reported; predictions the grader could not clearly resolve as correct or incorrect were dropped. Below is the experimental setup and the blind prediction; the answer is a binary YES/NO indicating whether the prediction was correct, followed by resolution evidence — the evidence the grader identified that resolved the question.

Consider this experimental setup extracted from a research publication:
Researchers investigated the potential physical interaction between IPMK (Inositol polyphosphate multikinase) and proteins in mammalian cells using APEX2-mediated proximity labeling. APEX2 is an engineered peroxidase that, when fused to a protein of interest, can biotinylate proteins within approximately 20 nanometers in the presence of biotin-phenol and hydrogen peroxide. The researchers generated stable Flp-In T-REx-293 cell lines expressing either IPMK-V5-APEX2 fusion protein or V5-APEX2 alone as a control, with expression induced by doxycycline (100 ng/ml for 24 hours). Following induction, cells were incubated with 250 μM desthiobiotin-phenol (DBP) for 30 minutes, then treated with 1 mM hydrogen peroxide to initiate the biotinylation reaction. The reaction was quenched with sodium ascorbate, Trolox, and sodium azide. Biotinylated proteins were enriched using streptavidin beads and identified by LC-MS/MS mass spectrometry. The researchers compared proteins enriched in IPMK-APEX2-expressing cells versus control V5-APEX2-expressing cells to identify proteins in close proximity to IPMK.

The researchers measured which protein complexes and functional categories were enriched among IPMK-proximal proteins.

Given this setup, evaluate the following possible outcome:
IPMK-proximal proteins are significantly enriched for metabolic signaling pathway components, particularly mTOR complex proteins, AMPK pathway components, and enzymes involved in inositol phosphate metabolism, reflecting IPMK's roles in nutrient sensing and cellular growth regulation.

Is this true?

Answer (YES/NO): NO